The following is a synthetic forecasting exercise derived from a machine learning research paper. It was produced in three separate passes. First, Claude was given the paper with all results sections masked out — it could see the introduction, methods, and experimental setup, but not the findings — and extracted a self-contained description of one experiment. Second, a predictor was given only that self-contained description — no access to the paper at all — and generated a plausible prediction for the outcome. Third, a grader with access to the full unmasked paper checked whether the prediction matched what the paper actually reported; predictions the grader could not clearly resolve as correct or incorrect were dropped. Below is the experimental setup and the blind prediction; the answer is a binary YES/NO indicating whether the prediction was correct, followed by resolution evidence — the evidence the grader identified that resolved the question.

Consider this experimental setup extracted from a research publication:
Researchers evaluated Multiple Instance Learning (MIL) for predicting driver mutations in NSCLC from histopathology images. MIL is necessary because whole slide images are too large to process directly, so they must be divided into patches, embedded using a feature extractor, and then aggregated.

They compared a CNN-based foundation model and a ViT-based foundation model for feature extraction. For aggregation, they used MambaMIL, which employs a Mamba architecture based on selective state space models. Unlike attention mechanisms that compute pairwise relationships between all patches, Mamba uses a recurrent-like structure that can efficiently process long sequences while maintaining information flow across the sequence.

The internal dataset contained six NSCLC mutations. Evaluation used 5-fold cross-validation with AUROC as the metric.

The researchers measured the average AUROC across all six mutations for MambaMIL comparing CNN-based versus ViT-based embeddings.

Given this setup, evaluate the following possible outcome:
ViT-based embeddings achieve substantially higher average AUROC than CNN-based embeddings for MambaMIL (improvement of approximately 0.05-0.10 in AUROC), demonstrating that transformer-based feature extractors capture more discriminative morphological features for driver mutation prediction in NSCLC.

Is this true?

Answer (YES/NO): NO